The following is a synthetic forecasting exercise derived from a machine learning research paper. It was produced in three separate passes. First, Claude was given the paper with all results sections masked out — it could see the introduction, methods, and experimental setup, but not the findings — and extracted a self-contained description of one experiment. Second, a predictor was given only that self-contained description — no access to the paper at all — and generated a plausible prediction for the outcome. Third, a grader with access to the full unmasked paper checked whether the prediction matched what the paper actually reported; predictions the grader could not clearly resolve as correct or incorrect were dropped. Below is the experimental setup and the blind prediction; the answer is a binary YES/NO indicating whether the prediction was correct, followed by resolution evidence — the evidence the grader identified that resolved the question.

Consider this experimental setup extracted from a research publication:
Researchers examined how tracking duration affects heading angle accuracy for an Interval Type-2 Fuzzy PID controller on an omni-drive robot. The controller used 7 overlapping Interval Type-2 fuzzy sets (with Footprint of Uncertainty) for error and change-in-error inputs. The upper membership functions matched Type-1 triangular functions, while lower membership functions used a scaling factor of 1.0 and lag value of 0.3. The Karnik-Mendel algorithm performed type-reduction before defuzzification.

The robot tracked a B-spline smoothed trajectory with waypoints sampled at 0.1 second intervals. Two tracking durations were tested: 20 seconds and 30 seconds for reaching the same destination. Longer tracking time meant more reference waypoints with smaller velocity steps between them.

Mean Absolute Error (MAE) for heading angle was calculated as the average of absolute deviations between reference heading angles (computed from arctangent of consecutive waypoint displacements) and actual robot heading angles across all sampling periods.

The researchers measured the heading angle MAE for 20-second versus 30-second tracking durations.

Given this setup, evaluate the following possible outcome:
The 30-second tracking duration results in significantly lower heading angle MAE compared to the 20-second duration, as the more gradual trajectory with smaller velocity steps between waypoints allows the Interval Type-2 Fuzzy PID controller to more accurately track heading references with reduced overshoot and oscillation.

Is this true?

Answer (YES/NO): YES